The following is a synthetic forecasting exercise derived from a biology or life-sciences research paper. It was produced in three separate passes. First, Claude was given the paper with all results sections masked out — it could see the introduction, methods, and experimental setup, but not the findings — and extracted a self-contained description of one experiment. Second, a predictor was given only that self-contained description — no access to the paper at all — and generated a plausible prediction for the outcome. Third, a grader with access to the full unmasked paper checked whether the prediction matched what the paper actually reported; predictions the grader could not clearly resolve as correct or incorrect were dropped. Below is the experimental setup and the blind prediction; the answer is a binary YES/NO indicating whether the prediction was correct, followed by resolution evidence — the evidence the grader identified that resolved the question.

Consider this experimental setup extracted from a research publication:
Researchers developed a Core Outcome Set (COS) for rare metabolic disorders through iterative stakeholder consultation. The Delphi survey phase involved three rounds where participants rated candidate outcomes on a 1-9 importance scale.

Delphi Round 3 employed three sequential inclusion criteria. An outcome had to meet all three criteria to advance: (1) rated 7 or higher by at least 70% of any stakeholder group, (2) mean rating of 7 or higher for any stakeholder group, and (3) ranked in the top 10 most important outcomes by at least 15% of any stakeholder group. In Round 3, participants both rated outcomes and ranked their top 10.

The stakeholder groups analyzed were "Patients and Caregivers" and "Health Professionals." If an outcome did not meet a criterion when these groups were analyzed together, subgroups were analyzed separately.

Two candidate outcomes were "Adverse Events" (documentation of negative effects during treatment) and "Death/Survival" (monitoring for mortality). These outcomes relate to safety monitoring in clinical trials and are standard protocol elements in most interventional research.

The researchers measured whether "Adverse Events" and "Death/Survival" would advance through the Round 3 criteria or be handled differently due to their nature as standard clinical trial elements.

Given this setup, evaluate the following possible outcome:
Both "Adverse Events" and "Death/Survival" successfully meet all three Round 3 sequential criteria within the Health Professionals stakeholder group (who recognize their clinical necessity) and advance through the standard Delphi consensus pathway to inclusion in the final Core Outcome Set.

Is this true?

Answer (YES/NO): NO